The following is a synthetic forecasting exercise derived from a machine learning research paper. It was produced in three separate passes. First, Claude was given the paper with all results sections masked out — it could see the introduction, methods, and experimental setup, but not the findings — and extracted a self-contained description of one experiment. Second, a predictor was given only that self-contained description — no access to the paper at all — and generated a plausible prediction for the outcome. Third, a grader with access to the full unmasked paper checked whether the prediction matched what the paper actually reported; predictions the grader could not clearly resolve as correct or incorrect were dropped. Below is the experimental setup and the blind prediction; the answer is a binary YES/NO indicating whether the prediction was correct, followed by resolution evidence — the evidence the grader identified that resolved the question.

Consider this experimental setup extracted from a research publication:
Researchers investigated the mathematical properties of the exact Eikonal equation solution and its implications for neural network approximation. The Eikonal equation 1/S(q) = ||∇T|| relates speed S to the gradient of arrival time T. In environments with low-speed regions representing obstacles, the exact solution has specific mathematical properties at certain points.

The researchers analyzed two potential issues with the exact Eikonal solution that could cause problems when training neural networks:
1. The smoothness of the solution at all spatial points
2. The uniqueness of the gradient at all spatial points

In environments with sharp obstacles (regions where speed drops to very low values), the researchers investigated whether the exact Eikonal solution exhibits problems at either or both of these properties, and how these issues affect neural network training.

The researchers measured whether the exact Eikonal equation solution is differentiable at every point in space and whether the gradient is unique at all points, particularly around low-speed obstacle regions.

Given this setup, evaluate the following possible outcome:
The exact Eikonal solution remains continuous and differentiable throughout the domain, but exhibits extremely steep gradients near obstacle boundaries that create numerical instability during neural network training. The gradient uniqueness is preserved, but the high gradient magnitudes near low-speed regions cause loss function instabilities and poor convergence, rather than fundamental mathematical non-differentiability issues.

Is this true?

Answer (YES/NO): NO